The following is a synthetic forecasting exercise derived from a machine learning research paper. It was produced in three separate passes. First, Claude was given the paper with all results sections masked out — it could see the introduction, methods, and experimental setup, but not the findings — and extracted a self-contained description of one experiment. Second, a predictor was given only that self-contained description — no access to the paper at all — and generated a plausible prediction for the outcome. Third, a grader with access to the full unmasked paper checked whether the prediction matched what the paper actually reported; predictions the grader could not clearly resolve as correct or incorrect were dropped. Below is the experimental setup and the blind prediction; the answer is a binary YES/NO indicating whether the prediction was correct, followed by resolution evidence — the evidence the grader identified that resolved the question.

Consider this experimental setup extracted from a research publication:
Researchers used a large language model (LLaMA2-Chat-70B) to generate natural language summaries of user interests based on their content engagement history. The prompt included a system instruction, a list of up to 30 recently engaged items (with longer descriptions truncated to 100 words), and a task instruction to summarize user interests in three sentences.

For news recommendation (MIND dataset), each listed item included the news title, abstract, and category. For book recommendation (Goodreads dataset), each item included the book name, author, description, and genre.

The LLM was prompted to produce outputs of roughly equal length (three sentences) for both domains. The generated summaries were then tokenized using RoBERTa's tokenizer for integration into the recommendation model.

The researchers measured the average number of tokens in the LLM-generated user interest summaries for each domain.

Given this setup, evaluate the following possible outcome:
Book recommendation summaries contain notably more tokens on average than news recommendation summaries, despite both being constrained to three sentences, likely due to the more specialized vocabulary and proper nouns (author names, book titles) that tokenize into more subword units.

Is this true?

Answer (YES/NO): YES